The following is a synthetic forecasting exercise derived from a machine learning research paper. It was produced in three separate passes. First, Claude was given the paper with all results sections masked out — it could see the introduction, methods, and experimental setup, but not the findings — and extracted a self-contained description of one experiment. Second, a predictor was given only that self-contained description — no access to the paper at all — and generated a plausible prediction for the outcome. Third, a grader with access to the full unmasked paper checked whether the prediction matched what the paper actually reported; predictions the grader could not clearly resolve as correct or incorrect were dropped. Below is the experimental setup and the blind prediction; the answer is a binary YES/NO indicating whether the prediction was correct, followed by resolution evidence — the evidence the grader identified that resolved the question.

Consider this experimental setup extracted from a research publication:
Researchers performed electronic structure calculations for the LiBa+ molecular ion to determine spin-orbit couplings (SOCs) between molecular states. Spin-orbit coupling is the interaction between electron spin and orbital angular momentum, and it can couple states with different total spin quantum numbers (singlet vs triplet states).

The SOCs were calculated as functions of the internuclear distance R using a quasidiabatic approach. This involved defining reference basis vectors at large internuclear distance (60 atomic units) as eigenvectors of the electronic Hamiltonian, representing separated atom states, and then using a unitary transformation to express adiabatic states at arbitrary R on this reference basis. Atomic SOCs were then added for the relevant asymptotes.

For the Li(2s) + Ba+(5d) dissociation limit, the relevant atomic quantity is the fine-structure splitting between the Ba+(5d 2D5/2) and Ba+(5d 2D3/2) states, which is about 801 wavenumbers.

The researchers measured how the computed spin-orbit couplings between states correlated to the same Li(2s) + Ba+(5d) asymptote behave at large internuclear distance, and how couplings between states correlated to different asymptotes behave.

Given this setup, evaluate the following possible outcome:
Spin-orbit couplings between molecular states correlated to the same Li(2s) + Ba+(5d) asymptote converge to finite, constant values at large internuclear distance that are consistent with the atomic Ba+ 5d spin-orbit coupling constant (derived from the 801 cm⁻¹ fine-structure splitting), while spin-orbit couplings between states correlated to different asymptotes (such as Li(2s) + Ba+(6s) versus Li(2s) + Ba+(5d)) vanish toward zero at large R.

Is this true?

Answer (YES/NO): YES